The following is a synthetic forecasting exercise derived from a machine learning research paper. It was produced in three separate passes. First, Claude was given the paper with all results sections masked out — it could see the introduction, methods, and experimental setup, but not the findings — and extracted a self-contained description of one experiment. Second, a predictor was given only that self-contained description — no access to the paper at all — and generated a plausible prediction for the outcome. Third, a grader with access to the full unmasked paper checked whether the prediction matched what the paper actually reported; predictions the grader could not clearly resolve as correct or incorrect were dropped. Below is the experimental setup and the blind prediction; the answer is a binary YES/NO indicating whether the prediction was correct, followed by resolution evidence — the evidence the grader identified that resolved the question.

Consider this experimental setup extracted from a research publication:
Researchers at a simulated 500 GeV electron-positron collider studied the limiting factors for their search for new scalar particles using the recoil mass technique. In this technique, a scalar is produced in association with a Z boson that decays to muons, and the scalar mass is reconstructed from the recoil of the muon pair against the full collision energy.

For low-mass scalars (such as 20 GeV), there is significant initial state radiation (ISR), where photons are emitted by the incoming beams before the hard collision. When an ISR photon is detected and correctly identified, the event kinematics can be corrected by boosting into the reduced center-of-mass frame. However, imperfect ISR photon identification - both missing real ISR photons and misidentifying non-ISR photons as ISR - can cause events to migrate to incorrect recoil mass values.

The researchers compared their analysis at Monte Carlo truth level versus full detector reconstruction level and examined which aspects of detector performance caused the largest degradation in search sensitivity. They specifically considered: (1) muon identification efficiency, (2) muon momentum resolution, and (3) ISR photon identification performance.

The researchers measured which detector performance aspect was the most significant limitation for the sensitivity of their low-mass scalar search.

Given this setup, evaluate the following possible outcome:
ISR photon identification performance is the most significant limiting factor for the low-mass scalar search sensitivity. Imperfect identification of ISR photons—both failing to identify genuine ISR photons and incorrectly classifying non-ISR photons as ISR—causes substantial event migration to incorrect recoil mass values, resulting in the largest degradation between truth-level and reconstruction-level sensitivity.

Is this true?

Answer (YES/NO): YES